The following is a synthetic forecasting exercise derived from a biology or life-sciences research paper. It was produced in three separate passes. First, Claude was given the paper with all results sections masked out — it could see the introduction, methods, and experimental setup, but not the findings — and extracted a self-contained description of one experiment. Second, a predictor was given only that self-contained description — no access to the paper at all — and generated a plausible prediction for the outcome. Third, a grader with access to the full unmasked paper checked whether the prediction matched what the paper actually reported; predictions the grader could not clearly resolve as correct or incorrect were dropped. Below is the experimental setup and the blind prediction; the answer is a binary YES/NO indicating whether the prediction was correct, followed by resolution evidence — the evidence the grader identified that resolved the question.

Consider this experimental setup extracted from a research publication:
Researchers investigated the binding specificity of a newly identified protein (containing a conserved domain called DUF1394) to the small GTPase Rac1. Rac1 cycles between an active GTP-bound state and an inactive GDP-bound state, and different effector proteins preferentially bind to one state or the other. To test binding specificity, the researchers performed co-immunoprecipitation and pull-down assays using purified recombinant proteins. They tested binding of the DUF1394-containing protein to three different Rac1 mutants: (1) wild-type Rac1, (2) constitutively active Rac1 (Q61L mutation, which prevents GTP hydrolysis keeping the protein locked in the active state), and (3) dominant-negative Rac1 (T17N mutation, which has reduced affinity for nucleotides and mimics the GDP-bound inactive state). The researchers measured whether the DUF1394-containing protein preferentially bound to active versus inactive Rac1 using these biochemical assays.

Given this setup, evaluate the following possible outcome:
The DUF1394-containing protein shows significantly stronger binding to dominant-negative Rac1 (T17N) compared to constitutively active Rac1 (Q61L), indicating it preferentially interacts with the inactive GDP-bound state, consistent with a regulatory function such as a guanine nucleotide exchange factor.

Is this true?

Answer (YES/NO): NO